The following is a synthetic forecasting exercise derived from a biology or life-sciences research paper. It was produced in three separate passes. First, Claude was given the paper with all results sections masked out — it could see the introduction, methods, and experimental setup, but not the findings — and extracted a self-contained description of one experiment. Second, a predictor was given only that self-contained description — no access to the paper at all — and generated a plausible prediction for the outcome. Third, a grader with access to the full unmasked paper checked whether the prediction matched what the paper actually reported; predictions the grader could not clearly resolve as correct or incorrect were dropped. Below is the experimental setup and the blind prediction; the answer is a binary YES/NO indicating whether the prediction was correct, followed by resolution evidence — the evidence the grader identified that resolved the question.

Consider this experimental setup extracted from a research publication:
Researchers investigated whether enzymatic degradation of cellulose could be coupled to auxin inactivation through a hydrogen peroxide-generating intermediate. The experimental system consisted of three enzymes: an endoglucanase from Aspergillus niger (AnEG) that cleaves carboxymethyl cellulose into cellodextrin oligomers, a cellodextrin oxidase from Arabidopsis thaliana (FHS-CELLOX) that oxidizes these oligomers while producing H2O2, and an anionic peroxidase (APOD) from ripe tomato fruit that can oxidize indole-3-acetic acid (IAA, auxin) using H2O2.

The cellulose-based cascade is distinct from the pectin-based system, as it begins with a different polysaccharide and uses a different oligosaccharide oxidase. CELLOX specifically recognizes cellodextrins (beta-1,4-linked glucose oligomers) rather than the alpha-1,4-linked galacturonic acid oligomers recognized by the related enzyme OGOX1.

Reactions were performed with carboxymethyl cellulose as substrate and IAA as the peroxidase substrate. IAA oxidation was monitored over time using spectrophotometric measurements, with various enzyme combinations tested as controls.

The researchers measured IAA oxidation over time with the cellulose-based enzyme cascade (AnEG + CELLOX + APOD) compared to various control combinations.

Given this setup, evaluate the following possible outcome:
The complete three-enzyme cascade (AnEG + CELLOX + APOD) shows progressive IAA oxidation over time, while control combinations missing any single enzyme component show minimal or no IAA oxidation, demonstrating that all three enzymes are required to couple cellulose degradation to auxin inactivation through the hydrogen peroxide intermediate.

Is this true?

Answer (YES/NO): YES